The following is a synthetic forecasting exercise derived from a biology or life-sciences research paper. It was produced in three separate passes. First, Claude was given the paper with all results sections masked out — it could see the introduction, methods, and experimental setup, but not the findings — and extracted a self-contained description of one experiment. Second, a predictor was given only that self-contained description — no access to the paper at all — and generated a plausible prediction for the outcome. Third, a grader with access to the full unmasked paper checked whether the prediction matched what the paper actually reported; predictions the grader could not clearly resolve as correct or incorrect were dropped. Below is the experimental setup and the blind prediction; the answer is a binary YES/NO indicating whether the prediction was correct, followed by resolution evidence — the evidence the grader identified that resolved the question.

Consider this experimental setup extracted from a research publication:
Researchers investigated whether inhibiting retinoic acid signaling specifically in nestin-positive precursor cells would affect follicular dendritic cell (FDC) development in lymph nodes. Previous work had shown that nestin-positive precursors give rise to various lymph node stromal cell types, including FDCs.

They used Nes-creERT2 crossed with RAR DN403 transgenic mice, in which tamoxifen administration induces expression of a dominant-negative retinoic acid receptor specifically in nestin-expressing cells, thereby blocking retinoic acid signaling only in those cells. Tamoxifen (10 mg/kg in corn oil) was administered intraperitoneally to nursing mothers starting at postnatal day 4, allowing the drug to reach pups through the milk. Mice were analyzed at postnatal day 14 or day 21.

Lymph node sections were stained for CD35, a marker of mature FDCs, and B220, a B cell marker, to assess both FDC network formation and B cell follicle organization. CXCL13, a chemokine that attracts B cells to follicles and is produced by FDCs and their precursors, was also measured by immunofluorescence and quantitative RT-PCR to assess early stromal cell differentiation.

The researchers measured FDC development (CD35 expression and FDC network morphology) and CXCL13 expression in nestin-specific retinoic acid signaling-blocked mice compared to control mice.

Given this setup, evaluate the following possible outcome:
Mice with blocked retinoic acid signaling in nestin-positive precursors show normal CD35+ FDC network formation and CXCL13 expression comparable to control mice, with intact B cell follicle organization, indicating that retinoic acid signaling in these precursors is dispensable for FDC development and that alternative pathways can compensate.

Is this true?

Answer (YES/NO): NO